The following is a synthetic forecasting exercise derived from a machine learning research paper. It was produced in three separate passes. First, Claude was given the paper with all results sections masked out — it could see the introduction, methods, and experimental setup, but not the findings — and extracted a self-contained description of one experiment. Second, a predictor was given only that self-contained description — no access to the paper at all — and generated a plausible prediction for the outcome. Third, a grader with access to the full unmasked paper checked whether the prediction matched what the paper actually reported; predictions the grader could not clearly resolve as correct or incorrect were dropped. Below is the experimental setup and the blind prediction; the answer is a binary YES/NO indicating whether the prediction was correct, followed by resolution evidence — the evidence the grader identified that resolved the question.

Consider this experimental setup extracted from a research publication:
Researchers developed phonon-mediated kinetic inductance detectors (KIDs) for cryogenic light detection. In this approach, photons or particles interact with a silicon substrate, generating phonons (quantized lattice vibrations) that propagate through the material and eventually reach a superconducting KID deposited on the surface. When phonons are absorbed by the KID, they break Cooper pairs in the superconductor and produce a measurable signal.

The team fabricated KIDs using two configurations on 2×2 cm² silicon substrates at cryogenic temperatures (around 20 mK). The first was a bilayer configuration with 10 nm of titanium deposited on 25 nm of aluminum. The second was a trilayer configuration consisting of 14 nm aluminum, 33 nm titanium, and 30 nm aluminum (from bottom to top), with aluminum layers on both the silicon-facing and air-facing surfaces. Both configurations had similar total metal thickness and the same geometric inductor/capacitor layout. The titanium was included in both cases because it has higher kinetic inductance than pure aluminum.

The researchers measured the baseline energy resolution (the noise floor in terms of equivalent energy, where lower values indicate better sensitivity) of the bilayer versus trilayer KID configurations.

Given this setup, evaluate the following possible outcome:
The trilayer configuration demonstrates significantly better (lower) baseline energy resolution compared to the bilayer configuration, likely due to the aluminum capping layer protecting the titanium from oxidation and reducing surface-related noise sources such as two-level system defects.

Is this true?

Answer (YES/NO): NO